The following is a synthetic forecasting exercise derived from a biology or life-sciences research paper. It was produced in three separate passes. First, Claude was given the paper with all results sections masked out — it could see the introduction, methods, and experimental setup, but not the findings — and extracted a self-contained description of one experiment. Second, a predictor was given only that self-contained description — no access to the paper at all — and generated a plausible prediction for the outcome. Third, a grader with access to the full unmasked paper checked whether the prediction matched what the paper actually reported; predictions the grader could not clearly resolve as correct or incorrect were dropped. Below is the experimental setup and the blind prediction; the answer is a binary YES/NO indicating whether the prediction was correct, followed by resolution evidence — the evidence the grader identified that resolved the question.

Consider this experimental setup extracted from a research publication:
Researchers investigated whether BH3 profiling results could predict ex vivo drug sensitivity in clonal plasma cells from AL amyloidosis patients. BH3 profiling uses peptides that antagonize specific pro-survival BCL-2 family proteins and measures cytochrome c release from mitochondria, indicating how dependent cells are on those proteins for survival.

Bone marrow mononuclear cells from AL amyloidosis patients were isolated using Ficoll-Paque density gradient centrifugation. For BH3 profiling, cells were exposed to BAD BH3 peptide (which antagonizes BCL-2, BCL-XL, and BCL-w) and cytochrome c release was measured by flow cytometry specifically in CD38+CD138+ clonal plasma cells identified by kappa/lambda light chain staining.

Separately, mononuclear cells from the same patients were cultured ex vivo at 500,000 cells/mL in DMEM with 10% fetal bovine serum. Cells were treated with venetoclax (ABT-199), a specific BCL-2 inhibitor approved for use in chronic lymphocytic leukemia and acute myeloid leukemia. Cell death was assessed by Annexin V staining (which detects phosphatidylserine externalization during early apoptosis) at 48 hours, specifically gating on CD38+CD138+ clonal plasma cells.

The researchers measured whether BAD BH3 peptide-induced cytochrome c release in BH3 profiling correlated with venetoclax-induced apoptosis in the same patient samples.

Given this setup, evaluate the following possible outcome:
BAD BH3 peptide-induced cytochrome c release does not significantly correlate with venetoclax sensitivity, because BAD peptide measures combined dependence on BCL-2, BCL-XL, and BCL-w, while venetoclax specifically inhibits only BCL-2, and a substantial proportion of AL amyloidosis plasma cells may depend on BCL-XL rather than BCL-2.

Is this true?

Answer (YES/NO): NO